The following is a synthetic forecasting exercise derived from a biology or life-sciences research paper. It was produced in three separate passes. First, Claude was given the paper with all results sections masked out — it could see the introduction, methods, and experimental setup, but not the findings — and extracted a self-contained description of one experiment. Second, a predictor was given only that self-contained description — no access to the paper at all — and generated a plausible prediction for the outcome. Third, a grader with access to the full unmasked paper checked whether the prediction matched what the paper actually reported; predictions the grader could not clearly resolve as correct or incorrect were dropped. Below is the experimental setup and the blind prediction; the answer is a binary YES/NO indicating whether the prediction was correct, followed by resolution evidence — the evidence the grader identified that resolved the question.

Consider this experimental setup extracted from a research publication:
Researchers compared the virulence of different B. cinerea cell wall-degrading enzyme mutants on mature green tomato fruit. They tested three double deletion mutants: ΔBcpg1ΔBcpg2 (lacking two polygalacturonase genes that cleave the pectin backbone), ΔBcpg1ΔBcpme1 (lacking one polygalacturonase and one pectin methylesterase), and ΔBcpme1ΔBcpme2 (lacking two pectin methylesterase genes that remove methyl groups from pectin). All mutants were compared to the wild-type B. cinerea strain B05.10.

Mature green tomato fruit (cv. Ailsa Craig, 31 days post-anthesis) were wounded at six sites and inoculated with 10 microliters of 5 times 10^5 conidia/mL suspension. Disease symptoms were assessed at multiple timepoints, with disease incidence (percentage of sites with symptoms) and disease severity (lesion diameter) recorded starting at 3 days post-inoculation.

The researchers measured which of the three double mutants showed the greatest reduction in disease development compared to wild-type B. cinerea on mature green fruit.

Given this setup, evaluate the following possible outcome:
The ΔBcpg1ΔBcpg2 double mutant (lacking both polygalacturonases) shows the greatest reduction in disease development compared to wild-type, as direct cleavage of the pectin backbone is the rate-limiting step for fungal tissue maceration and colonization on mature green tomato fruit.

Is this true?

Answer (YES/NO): YES